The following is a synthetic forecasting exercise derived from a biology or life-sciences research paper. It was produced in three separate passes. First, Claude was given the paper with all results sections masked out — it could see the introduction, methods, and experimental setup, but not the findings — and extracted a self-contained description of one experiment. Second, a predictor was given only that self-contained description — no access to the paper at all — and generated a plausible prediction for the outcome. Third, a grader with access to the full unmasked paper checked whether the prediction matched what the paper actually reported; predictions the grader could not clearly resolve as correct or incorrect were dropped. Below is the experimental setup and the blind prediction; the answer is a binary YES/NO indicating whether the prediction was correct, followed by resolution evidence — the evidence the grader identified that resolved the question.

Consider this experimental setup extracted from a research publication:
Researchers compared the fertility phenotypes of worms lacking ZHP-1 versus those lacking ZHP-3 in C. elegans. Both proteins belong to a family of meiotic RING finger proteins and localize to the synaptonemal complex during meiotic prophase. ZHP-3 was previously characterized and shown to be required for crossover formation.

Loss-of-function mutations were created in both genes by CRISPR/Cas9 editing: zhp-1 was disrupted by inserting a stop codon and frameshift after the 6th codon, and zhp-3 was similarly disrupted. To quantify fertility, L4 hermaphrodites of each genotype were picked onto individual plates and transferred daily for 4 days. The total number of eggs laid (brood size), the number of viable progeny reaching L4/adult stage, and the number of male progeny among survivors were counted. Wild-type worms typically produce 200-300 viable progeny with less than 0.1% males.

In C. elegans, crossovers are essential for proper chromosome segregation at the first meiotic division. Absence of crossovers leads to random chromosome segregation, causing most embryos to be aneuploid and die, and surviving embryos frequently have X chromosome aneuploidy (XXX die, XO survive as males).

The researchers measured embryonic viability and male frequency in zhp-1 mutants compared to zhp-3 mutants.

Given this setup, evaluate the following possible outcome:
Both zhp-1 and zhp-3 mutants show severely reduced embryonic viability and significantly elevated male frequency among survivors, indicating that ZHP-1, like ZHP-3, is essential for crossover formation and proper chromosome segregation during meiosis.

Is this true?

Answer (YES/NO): NO